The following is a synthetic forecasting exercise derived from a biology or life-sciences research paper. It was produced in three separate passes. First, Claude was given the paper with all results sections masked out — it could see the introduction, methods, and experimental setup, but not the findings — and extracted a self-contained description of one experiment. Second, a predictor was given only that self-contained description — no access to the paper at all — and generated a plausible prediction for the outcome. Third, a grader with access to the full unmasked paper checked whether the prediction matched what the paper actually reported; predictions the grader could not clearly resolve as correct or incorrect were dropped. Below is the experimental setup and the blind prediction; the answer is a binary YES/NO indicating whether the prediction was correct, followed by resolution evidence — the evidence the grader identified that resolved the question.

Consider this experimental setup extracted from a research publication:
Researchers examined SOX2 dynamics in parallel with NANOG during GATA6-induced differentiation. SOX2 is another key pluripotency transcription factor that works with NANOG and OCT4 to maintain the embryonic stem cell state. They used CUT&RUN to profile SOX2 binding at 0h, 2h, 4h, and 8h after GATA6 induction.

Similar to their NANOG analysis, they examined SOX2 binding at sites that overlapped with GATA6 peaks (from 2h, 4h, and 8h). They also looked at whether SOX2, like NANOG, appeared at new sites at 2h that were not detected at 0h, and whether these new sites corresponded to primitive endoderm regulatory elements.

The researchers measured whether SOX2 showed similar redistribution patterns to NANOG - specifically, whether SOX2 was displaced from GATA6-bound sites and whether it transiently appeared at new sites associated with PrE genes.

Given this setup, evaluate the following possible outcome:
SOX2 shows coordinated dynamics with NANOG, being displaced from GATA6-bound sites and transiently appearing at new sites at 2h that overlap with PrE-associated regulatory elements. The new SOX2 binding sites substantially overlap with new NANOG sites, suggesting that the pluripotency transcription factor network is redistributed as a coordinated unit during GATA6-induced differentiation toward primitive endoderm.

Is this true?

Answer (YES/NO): YES